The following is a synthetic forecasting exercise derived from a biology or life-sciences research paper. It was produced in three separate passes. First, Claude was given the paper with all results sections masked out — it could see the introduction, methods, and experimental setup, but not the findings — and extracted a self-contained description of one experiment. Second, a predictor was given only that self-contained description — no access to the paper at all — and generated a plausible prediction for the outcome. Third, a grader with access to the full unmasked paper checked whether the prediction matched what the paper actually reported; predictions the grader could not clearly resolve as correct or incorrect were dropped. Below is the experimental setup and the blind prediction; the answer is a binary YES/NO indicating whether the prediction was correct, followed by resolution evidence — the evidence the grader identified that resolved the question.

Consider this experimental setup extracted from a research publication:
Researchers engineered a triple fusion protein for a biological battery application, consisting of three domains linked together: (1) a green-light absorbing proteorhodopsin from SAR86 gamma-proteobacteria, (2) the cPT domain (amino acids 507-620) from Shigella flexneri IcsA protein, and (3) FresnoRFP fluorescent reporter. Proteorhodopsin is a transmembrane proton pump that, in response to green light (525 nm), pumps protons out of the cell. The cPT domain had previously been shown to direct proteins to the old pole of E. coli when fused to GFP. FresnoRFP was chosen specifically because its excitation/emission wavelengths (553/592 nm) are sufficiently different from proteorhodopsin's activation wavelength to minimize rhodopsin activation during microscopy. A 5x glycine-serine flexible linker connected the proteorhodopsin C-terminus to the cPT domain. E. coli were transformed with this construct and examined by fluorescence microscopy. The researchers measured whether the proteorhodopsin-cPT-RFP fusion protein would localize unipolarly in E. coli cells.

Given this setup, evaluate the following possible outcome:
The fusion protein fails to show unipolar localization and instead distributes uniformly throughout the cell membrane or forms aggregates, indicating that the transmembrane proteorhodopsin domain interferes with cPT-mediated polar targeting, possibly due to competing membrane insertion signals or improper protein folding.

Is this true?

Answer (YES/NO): NO